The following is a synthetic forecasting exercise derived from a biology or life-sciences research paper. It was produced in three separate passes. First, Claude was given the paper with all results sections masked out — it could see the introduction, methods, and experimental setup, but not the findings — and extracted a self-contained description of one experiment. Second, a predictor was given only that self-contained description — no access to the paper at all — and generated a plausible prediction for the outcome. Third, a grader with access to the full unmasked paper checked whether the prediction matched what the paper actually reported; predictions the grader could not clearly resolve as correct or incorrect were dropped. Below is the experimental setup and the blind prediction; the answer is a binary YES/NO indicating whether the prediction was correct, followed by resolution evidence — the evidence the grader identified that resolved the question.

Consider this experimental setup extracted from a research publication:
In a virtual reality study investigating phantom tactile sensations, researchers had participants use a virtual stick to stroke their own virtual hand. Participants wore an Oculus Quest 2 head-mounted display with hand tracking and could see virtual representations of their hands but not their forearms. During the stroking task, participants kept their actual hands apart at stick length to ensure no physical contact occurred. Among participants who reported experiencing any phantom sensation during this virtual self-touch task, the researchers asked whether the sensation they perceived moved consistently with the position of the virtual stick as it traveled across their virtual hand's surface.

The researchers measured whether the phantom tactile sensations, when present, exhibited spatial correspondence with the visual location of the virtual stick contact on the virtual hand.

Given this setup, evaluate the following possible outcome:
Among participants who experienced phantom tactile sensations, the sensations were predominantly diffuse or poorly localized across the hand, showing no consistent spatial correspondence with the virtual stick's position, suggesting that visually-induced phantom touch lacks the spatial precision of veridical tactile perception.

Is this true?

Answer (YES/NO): NO